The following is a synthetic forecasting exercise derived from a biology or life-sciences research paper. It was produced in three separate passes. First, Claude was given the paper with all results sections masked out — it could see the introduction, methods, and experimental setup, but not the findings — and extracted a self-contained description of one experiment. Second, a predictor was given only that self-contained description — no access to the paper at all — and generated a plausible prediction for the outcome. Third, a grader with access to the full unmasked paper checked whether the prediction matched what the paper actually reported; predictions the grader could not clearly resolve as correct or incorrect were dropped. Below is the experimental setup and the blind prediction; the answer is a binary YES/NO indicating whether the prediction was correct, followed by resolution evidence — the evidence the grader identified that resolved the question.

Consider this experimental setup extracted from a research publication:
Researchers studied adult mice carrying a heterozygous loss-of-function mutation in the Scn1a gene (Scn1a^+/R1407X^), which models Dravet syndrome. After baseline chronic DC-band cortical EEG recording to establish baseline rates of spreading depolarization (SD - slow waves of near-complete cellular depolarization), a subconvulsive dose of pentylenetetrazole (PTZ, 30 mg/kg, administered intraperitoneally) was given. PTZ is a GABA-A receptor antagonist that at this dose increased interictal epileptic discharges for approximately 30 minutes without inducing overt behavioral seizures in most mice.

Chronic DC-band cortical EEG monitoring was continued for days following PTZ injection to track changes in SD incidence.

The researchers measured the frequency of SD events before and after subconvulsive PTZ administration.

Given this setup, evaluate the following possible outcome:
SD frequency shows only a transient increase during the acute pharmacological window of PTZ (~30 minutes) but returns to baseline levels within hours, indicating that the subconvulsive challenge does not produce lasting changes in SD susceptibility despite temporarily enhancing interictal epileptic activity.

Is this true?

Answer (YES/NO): NO